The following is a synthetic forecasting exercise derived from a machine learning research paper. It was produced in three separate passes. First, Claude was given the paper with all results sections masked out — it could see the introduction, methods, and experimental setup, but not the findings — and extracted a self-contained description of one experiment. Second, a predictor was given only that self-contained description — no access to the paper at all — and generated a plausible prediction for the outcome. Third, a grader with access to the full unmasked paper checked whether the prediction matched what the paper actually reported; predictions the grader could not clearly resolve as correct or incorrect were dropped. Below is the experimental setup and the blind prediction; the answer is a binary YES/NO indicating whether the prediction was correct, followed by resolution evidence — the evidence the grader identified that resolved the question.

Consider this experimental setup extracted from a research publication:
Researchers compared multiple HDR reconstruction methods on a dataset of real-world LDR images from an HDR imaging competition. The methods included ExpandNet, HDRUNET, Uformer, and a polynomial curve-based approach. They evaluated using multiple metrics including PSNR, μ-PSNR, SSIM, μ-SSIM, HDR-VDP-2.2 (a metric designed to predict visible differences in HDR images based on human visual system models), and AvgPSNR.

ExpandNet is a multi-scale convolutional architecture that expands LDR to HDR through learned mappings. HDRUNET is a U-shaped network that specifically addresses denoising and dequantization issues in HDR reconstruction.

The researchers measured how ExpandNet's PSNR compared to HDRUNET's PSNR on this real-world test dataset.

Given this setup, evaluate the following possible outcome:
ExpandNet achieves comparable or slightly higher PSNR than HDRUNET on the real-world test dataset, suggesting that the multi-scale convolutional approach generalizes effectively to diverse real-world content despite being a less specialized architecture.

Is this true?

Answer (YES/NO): NO